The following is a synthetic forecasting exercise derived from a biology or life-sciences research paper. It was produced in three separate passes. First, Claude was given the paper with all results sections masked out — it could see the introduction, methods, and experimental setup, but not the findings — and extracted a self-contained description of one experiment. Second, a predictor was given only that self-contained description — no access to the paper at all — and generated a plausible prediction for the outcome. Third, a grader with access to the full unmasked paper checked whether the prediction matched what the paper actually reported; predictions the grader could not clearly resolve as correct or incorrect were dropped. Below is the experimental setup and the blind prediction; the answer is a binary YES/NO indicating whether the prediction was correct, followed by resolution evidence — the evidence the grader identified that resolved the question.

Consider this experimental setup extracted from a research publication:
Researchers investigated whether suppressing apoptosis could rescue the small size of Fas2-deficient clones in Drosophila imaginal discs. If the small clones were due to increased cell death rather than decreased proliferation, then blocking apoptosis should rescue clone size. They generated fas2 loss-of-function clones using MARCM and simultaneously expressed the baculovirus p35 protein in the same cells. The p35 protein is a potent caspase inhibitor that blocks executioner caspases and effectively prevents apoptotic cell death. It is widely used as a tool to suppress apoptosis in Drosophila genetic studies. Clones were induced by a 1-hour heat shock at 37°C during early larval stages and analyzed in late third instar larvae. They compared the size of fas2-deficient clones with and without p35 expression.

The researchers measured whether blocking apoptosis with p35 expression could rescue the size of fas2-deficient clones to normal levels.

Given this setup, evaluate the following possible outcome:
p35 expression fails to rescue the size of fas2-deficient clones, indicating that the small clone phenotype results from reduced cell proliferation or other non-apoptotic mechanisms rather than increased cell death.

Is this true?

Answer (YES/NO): YES